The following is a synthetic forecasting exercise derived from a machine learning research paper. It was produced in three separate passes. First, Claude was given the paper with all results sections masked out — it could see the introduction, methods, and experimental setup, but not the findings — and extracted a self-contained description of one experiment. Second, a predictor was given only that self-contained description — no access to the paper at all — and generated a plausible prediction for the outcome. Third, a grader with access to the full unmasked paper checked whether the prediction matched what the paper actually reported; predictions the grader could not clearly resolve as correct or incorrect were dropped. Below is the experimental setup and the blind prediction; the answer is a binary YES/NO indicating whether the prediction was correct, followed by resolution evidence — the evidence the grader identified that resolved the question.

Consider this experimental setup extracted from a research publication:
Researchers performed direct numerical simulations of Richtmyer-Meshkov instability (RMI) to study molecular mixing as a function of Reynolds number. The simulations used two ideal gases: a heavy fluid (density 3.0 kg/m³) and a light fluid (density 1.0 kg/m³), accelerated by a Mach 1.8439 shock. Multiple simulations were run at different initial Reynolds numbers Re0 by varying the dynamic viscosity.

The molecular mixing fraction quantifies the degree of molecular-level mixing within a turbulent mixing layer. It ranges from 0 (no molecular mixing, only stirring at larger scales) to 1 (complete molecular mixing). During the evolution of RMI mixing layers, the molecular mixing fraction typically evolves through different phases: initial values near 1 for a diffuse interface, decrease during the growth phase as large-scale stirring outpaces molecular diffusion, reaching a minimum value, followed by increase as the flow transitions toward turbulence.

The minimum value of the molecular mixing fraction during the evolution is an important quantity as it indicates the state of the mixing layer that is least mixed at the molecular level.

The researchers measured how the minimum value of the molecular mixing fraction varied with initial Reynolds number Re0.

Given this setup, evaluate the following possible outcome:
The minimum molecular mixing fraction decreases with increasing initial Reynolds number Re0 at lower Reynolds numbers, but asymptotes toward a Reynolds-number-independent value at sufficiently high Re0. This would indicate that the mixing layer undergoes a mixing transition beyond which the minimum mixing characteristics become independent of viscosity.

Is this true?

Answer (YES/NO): YES